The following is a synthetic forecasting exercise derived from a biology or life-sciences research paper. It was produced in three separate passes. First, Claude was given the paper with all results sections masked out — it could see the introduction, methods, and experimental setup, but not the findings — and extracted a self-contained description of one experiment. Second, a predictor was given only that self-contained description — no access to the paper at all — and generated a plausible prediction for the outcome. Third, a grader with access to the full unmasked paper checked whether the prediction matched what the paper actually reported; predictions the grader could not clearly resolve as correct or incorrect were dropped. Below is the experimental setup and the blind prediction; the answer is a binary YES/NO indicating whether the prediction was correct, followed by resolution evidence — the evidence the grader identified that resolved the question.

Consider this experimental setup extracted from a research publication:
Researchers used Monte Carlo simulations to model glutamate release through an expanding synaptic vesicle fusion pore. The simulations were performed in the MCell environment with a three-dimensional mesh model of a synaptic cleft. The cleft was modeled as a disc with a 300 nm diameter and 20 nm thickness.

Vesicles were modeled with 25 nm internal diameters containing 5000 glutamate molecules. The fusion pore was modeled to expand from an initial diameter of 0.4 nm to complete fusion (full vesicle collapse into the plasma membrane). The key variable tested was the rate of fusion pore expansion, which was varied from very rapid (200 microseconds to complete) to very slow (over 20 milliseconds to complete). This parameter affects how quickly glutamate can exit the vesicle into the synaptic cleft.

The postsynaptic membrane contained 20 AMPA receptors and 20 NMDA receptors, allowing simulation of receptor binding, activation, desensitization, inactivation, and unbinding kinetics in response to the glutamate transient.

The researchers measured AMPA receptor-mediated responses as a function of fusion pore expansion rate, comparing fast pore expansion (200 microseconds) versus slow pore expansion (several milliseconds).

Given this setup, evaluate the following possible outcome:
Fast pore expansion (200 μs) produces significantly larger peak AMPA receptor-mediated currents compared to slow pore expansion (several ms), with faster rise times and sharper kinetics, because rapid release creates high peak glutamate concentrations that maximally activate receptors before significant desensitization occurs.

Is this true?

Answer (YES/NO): YES